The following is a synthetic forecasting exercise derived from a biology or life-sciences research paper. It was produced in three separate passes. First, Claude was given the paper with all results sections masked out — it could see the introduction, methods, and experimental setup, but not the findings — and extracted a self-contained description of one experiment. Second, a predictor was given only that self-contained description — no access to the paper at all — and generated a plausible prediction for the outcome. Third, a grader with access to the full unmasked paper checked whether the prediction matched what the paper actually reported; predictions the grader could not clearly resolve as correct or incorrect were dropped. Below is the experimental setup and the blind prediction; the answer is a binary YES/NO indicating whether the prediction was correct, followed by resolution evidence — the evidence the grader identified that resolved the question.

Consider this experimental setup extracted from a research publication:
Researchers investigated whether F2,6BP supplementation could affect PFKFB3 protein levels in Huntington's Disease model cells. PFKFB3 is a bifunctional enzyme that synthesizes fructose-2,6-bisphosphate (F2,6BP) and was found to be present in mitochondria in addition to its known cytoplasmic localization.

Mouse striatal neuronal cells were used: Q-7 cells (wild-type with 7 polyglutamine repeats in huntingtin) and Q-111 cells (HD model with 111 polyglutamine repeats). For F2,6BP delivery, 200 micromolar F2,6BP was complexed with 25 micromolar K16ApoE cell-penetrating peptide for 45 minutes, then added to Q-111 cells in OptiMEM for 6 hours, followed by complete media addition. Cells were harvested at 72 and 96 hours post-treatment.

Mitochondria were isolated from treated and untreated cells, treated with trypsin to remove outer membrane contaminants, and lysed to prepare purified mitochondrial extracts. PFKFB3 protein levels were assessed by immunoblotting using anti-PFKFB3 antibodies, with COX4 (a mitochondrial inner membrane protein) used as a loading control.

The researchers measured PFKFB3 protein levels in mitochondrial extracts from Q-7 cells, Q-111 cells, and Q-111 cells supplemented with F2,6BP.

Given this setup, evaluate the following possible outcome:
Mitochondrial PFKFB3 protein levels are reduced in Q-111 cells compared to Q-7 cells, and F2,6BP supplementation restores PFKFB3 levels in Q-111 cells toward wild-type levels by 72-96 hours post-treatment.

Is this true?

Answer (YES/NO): YES